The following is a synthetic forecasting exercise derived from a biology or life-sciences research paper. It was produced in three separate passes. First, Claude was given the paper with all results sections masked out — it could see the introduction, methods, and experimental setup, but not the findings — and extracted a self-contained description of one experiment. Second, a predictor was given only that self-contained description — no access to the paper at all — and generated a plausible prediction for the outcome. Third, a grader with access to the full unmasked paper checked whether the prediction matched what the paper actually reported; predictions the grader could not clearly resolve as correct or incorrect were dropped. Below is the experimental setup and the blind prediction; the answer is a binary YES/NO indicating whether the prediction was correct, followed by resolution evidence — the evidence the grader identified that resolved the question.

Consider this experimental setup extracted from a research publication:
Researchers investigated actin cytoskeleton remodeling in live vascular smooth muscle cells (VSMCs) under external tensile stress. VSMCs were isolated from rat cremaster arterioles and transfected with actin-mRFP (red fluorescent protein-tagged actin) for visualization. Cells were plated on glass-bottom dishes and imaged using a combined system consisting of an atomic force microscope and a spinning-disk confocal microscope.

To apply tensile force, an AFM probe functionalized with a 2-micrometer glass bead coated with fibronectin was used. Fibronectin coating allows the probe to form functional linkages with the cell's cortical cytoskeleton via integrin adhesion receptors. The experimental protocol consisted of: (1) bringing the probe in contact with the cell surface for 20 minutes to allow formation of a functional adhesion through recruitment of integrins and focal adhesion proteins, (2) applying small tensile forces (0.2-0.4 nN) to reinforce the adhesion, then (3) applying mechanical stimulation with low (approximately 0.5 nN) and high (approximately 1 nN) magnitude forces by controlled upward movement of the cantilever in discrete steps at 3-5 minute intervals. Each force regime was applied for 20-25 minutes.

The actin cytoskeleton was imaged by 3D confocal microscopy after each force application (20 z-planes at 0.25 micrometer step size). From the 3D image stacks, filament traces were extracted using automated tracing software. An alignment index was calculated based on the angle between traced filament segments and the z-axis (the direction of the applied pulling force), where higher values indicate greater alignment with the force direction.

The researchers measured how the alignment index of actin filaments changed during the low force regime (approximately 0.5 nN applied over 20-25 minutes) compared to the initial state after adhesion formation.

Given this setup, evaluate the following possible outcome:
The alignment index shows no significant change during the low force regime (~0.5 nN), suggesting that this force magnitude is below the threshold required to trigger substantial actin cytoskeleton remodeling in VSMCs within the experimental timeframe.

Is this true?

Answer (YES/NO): NO